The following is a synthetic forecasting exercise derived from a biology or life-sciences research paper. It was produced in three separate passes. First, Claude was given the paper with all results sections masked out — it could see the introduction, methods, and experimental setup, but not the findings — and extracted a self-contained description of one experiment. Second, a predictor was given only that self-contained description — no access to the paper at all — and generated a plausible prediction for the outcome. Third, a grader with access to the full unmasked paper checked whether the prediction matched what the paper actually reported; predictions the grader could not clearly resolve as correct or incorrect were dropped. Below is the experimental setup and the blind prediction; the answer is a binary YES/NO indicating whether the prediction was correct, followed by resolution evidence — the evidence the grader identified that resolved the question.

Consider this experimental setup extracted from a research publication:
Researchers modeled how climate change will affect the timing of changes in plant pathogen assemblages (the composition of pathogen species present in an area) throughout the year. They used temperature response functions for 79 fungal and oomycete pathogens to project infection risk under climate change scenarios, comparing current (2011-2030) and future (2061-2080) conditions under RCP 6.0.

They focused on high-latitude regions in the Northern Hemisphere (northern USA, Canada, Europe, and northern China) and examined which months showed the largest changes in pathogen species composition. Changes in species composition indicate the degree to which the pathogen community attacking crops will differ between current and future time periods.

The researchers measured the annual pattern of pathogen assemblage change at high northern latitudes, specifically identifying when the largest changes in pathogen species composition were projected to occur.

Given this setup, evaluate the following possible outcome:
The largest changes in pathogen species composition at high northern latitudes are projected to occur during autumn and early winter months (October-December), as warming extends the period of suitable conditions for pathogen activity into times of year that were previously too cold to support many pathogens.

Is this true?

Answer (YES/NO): YES